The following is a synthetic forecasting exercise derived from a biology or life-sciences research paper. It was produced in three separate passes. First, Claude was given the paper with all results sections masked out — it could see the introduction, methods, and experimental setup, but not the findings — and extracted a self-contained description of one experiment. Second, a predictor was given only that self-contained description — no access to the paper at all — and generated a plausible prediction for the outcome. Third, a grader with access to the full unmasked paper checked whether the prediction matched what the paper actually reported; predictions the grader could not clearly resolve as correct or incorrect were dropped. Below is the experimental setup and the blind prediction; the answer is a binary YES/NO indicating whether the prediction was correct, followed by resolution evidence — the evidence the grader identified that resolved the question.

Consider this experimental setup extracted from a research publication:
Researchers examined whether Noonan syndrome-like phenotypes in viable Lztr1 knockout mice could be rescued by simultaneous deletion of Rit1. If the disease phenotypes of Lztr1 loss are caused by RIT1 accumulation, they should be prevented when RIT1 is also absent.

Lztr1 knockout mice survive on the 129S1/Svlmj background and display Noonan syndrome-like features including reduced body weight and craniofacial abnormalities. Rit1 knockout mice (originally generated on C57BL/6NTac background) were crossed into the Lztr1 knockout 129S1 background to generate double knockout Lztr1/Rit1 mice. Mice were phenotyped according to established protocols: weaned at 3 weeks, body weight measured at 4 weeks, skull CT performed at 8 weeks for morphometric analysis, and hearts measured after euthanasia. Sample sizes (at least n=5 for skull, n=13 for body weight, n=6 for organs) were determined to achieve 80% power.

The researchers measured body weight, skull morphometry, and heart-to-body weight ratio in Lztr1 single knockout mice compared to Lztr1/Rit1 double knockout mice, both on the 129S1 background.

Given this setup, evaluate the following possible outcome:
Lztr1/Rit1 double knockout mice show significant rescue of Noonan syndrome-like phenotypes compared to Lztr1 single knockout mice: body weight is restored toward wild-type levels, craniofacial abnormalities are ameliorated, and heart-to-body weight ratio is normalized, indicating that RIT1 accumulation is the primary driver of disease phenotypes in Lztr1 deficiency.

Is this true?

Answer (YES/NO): YES